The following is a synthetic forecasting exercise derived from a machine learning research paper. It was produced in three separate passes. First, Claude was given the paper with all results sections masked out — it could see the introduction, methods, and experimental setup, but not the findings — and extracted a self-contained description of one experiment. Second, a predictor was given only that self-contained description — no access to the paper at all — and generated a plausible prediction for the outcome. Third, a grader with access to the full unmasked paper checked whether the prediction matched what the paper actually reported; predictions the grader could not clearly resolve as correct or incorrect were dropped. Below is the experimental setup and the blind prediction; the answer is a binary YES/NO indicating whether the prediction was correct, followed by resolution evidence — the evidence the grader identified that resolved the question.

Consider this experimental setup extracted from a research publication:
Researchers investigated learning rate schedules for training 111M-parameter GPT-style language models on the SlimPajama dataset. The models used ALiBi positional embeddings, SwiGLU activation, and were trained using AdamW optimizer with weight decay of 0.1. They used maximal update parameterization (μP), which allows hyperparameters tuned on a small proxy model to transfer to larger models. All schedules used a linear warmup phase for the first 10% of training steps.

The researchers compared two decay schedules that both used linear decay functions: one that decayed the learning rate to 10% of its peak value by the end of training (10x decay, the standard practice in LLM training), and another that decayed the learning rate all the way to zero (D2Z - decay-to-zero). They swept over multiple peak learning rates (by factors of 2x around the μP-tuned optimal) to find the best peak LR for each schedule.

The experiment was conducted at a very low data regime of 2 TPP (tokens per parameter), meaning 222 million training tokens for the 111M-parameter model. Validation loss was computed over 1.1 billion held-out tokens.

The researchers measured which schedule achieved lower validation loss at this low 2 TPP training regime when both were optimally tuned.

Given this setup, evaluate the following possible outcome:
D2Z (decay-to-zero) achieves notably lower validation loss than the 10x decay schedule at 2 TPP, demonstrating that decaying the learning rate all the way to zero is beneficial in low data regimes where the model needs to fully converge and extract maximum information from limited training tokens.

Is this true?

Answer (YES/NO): NO